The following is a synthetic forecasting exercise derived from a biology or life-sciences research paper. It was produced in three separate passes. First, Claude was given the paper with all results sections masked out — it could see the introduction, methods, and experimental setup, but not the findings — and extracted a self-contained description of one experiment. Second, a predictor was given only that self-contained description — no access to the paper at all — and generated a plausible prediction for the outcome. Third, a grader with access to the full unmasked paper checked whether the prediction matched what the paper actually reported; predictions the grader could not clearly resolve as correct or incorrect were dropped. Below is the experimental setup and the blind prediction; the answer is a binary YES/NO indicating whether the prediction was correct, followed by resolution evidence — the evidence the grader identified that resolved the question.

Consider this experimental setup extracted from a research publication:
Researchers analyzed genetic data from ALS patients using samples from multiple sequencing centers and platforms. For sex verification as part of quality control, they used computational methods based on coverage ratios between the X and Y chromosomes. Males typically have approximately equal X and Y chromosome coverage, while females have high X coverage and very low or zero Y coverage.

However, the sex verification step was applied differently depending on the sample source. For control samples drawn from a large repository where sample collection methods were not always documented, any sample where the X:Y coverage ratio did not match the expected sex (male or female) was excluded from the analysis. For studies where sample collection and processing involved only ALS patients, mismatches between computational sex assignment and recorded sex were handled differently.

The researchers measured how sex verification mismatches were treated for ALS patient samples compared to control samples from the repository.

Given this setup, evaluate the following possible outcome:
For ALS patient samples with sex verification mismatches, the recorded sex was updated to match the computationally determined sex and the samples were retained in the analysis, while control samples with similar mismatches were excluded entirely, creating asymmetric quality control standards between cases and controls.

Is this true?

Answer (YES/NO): NO